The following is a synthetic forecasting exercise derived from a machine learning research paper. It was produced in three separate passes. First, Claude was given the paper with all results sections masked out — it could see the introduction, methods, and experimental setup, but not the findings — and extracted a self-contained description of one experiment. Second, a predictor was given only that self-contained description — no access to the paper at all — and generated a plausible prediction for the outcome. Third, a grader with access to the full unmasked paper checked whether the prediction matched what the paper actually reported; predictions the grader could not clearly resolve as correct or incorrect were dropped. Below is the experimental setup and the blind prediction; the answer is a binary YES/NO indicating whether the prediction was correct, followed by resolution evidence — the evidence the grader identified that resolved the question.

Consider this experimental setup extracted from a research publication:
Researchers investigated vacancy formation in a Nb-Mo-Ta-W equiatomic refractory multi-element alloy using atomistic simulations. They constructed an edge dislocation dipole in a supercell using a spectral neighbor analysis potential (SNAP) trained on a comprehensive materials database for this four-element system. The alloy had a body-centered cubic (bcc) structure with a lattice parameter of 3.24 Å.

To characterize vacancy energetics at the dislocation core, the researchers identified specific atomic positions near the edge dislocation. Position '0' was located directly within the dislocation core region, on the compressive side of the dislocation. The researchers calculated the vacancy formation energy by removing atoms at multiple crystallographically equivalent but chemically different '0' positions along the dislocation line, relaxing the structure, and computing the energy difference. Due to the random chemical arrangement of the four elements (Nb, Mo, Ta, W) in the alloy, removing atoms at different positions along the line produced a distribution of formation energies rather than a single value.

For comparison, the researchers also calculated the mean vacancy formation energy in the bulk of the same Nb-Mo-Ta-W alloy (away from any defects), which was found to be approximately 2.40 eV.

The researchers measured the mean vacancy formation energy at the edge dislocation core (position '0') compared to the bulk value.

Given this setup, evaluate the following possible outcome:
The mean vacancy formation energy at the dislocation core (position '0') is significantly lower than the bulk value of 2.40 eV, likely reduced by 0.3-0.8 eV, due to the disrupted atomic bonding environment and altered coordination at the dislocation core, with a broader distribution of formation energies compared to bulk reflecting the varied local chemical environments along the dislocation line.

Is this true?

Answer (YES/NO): NO